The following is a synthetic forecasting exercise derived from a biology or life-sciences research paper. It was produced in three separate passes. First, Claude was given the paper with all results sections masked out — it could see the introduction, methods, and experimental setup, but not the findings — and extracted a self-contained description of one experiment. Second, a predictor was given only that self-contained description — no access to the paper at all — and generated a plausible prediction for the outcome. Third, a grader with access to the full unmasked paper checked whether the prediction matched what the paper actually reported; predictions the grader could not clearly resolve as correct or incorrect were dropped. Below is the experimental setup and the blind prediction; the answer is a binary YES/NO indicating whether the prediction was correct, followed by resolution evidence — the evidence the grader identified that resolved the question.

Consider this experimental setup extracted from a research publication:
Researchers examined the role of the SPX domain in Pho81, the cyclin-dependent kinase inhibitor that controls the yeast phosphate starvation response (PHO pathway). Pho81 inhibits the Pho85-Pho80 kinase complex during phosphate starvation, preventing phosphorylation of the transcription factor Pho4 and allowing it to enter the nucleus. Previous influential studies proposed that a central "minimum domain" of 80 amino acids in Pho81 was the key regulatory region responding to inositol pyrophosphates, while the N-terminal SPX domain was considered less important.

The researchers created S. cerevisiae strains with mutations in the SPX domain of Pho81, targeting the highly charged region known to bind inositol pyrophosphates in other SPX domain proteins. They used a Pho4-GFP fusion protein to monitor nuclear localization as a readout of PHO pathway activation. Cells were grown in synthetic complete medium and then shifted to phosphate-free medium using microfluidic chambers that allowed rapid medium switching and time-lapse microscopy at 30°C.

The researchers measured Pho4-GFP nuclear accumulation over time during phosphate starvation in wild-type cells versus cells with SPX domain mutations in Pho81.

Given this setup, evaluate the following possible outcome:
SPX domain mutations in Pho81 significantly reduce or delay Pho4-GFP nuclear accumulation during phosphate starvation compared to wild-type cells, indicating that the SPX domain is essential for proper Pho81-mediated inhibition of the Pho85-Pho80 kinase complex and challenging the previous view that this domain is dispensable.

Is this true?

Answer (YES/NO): NO